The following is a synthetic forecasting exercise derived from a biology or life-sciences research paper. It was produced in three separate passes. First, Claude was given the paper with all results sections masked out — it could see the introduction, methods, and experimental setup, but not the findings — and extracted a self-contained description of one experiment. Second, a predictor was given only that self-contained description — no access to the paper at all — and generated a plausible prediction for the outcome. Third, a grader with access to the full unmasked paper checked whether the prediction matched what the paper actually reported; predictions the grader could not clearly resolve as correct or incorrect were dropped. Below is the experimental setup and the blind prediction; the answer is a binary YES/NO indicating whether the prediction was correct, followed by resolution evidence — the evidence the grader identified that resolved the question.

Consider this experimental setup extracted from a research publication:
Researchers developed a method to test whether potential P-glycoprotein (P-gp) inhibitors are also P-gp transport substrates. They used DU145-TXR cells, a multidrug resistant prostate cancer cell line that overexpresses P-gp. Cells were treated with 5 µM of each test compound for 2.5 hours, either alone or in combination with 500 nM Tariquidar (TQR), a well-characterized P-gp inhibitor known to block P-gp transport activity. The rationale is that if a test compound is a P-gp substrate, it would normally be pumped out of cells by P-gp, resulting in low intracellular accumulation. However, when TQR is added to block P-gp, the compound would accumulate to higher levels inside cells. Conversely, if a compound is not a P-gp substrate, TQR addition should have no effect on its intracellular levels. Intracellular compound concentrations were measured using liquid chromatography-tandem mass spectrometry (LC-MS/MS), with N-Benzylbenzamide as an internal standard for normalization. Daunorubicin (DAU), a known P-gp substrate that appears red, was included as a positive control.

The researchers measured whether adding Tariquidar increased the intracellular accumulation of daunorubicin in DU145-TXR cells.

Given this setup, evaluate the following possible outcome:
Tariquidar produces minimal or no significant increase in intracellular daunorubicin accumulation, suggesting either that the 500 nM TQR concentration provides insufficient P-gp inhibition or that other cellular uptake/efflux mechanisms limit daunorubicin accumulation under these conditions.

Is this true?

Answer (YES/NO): NO